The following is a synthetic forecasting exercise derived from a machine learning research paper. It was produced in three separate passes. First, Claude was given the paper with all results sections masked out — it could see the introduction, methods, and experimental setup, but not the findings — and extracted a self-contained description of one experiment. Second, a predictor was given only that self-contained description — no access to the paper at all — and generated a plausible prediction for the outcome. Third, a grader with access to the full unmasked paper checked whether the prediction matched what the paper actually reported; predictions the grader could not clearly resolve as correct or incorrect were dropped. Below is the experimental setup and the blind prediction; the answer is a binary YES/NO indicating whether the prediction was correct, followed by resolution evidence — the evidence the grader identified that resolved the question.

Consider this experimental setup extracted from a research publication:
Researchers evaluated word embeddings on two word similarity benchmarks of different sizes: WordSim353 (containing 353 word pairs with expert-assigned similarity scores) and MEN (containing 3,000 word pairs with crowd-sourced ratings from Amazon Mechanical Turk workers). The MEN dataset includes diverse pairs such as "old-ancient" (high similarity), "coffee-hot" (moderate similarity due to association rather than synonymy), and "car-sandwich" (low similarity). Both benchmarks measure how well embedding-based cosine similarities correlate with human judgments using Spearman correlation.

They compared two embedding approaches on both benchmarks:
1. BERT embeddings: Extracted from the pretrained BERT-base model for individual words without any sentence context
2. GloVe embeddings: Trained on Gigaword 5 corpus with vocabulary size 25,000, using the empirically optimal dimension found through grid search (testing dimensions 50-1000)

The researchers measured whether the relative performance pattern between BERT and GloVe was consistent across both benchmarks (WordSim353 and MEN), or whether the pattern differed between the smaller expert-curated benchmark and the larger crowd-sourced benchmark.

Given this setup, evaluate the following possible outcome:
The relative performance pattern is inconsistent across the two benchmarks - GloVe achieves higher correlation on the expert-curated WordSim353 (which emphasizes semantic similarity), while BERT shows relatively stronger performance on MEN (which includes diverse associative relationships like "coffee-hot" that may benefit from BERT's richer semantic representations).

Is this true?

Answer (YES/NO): NO